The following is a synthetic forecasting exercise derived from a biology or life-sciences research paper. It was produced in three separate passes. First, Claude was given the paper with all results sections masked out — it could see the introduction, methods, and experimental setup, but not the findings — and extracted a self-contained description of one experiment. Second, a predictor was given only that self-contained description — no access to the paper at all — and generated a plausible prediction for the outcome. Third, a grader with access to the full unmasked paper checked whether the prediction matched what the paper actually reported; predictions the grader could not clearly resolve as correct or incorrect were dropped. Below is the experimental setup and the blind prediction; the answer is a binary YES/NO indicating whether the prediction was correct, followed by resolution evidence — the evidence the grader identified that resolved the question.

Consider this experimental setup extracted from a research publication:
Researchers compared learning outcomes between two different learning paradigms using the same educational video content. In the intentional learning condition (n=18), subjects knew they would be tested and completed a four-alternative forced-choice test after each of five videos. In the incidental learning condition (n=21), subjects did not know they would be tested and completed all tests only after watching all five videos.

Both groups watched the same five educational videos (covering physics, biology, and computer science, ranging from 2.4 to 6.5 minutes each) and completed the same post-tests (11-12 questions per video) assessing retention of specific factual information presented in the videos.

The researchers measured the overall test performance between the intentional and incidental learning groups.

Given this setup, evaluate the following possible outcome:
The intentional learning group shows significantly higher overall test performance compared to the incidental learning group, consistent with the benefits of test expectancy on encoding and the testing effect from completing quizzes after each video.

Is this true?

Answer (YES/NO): NO